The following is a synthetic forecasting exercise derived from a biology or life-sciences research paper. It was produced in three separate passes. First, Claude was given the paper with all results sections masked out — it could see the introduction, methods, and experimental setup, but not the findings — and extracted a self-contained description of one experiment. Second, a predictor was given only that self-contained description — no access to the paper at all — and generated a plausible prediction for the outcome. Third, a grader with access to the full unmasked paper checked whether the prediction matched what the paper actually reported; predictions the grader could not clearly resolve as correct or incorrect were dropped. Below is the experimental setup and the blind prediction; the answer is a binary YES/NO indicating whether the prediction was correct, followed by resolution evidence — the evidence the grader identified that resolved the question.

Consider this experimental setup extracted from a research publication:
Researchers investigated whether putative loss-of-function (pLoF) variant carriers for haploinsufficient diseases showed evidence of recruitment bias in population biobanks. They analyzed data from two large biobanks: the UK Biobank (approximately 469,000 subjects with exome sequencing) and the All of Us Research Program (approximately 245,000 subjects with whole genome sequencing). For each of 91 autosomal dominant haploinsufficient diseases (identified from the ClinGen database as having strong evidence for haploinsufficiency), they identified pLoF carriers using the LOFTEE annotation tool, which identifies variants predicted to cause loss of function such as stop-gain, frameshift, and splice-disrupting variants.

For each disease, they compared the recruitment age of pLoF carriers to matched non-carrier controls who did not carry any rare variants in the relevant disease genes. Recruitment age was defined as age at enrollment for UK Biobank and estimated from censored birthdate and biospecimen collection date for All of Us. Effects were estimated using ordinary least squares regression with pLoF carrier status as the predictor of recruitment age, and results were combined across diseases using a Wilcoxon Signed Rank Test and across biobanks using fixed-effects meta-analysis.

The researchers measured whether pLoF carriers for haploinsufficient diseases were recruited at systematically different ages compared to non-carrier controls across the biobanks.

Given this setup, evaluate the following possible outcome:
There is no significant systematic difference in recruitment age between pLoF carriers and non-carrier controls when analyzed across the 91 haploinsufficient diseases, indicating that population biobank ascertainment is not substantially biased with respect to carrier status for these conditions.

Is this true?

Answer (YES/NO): NO